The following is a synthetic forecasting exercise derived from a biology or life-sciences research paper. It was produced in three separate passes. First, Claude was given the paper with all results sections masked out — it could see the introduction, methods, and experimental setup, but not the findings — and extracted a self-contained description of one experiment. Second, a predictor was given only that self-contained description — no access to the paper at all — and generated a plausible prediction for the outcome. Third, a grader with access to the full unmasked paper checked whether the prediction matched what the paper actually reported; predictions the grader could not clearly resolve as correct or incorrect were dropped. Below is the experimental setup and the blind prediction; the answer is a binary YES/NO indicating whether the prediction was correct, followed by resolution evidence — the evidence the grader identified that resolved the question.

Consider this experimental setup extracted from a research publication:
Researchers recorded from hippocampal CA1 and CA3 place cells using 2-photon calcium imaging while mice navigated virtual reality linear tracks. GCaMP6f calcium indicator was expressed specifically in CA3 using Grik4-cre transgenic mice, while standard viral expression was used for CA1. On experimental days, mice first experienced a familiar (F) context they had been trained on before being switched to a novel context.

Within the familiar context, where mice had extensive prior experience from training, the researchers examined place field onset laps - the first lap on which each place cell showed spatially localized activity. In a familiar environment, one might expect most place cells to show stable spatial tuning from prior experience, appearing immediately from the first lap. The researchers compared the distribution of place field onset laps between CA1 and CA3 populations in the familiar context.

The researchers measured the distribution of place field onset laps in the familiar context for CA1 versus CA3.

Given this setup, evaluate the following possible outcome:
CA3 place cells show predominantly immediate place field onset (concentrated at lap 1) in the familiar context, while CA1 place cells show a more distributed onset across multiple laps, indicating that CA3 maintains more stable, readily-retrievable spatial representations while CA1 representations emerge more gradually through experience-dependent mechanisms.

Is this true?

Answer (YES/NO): NO